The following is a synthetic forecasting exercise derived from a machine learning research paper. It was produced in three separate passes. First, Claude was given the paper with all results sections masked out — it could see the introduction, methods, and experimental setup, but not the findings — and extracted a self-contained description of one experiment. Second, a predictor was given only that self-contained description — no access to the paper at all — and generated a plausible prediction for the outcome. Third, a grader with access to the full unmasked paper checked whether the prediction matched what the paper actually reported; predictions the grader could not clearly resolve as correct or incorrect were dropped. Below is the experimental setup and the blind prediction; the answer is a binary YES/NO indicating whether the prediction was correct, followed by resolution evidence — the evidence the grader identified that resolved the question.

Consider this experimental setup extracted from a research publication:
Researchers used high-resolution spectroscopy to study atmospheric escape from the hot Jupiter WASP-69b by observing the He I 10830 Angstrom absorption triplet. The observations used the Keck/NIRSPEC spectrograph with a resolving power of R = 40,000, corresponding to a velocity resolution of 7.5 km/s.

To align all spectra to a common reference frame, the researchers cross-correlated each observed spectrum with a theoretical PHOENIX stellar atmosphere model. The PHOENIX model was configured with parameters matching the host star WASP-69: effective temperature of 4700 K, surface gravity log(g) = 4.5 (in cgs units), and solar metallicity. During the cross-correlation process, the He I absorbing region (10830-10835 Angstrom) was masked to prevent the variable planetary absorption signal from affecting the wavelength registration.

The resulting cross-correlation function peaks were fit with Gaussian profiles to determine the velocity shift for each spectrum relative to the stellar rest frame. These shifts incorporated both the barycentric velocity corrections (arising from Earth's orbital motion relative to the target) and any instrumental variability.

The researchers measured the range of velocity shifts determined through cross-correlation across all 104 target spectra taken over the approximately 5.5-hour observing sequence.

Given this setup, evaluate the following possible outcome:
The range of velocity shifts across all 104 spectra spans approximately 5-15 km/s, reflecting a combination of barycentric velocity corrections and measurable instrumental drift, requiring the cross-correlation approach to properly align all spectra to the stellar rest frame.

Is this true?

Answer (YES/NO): NO